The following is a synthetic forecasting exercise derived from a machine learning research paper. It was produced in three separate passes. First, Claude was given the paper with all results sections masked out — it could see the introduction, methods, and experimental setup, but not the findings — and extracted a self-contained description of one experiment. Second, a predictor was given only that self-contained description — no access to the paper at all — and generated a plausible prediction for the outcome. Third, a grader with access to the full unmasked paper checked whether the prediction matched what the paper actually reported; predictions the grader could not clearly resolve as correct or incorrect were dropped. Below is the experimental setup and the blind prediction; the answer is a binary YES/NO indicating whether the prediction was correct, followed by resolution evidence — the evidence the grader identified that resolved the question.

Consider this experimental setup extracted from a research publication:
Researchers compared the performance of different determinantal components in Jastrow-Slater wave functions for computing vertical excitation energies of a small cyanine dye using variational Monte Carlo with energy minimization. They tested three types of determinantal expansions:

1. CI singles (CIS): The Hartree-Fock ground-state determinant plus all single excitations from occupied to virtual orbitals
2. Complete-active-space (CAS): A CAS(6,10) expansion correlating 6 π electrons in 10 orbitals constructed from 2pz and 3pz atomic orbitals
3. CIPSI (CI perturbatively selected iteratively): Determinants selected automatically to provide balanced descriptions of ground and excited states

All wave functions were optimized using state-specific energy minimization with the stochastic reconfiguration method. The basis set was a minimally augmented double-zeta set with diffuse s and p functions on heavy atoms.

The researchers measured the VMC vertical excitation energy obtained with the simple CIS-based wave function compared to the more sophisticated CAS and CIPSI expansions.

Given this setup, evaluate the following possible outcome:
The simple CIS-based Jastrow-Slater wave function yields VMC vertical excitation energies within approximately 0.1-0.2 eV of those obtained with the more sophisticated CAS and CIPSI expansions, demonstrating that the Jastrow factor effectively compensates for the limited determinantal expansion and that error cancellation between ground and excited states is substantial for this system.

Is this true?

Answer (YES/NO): NO